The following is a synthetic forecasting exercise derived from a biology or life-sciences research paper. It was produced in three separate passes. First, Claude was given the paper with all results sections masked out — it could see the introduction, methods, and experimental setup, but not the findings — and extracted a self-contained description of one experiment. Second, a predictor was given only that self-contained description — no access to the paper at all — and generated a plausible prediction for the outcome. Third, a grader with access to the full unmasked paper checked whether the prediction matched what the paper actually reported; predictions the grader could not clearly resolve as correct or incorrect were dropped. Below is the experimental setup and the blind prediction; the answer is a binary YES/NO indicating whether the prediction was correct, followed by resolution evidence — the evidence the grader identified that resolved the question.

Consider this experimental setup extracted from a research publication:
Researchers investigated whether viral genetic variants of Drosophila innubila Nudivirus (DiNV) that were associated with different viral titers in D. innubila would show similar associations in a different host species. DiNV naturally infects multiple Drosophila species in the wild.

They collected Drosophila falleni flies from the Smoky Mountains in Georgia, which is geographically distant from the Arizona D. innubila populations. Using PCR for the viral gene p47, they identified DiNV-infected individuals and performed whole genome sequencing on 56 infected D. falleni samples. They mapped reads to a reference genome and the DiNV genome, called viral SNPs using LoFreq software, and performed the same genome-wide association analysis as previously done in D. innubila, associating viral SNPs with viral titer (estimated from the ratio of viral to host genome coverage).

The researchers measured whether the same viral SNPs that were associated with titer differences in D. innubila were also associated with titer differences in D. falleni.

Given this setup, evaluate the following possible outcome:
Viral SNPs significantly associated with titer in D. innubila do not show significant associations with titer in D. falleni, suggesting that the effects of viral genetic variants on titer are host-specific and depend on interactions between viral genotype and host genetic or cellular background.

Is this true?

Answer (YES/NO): NO